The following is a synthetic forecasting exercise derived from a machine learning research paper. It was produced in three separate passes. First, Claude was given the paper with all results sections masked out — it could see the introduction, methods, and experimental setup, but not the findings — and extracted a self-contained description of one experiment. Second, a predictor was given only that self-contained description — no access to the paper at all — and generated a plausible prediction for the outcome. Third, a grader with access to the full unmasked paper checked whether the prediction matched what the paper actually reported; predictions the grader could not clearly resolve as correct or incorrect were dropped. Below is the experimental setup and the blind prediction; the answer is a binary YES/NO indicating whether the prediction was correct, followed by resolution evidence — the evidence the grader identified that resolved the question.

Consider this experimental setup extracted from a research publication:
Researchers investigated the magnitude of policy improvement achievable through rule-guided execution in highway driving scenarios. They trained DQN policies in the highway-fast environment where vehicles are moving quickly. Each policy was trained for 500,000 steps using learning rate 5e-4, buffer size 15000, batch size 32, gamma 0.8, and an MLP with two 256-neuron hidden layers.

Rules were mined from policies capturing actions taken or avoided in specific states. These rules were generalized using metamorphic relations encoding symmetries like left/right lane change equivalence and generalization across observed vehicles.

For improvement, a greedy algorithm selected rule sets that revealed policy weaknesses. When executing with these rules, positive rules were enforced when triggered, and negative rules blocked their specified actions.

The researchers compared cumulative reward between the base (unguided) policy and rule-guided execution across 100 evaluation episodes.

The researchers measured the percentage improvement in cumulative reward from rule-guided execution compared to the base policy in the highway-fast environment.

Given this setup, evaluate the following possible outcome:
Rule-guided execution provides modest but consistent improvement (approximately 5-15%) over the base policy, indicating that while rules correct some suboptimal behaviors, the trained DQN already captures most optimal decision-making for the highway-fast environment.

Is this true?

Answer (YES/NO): NO